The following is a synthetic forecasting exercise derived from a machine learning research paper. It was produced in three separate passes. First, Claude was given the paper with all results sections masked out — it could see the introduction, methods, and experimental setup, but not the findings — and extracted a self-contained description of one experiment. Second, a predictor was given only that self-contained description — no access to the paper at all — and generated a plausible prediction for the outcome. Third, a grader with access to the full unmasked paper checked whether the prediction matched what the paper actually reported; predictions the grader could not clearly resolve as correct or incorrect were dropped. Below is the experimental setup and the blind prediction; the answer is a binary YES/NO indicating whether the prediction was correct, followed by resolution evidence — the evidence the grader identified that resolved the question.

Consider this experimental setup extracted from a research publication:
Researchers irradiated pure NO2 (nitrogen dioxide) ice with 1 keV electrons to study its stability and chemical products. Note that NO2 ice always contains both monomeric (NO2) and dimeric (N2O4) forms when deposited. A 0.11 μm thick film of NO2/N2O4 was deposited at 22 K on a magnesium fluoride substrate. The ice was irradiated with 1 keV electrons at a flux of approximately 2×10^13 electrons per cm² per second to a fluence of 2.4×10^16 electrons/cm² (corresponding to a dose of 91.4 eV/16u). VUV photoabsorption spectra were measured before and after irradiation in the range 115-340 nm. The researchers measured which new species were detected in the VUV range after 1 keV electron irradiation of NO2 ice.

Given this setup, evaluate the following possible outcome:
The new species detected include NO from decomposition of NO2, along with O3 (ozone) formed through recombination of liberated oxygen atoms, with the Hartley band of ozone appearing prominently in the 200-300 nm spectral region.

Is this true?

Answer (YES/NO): NO